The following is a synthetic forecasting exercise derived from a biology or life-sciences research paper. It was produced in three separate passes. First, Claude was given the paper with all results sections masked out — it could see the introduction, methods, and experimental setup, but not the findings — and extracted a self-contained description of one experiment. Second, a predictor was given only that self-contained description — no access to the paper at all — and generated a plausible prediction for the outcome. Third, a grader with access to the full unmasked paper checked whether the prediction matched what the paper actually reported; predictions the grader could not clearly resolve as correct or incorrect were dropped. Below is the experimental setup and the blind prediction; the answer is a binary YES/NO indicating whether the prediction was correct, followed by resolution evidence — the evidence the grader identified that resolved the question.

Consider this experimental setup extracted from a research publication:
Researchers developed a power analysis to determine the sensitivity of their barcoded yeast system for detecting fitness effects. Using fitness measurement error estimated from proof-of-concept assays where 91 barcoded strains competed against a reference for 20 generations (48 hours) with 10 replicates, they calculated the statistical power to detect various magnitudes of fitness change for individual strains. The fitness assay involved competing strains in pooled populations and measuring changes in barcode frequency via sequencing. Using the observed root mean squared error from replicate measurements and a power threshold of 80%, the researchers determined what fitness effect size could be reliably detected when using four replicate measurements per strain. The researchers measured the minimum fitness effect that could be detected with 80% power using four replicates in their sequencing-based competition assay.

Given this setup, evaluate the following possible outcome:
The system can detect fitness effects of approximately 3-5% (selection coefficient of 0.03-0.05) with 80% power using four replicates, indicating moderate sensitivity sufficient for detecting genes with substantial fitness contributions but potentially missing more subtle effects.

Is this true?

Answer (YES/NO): NO